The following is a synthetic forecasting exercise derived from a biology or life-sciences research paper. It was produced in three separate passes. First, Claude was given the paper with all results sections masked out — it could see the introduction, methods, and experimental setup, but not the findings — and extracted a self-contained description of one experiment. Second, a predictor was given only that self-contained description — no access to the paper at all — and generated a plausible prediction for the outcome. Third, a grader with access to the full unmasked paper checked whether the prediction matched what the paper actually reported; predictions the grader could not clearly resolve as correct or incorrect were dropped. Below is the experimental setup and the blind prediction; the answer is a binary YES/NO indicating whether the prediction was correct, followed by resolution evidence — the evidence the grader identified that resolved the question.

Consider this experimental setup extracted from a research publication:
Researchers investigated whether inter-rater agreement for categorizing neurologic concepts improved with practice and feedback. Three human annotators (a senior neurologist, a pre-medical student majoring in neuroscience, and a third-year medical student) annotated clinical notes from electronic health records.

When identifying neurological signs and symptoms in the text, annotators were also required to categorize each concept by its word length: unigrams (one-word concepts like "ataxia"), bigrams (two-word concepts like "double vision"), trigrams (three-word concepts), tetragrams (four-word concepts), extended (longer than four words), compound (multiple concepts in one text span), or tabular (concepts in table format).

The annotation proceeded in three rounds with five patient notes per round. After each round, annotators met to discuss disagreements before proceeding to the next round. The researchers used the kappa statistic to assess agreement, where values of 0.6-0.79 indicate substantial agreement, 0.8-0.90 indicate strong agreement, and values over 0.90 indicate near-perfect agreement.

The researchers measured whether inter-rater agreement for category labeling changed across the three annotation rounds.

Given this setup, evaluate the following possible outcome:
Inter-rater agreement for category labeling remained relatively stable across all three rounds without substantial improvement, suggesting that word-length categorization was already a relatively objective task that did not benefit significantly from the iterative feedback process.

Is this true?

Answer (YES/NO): YES